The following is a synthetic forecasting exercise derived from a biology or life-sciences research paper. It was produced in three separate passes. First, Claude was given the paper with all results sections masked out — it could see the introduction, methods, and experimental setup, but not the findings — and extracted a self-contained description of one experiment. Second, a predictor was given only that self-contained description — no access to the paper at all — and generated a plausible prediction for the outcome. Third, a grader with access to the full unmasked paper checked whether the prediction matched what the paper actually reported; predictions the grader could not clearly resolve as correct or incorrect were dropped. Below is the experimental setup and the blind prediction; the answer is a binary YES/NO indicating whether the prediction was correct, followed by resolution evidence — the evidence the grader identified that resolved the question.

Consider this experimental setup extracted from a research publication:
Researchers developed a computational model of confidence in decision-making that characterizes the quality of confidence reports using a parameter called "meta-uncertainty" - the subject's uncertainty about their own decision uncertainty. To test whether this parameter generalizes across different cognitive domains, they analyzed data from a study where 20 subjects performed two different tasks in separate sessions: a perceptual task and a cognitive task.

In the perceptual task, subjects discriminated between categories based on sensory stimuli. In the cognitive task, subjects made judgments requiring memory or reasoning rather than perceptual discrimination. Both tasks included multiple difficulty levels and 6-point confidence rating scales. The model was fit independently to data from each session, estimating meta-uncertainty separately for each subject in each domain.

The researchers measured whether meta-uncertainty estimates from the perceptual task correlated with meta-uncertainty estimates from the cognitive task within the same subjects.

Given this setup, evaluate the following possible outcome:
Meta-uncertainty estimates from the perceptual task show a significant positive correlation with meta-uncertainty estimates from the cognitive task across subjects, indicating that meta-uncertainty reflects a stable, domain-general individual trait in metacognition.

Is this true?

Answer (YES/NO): YES